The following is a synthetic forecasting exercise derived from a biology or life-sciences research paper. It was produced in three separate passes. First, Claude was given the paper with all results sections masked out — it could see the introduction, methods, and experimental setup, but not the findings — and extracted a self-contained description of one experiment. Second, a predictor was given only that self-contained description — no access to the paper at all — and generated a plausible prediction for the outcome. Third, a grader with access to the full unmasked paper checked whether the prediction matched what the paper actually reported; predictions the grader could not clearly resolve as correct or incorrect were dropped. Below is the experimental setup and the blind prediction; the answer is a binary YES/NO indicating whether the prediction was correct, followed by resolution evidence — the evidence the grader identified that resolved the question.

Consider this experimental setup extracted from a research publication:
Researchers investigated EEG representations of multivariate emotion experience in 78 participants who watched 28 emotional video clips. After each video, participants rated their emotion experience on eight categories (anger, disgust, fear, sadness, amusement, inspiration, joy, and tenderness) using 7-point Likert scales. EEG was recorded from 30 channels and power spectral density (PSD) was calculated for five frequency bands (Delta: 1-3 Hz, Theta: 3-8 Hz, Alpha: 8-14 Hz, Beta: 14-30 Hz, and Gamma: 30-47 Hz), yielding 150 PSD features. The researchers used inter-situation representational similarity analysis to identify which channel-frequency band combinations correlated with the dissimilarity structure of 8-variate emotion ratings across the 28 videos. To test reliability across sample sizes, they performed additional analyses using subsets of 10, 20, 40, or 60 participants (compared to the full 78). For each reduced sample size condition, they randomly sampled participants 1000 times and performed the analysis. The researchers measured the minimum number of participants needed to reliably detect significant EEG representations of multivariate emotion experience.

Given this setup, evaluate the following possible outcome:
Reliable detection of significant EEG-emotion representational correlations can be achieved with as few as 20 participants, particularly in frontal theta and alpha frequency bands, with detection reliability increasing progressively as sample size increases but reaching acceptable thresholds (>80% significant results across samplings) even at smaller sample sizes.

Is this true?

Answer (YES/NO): NO